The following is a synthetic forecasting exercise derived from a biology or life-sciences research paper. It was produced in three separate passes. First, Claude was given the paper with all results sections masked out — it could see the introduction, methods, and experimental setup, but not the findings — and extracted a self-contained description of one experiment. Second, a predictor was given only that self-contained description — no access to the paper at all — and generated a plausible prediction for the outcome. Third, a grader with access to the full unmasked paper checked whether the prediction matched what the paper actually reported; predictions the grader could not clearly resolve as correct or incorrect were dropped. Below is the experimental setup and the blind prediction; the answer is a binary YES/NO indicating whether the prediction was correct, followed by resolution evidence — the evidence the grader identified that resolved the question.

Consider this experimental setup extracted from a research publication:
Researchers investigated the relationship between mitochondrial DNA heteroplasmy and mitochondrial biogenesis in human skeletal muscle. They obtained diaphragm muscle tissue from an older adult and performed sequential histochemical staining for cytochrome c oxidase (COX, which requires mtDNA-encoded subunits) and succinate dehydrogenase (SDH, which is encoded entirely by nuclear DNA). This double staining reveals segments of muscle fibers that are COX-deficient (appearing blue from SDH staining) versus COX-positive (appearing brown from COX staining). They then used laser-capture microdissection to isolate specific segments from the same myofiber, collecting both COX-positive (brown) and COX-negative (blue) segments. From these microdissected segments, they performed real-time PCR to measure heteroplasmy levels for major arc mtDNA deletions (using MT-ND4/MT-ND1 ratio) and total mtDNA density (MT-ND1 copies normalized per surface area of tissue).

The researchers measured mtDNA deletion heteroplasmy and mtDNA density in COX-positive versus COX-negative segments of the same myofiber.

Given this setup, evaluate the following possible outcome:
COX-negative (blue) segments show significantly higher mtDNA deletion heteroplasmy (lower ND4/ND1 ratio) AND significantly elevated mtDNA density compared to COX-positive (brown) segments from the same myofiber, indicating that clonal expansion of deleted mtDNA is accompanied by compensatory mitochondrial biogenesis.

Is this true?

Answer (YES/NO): YES